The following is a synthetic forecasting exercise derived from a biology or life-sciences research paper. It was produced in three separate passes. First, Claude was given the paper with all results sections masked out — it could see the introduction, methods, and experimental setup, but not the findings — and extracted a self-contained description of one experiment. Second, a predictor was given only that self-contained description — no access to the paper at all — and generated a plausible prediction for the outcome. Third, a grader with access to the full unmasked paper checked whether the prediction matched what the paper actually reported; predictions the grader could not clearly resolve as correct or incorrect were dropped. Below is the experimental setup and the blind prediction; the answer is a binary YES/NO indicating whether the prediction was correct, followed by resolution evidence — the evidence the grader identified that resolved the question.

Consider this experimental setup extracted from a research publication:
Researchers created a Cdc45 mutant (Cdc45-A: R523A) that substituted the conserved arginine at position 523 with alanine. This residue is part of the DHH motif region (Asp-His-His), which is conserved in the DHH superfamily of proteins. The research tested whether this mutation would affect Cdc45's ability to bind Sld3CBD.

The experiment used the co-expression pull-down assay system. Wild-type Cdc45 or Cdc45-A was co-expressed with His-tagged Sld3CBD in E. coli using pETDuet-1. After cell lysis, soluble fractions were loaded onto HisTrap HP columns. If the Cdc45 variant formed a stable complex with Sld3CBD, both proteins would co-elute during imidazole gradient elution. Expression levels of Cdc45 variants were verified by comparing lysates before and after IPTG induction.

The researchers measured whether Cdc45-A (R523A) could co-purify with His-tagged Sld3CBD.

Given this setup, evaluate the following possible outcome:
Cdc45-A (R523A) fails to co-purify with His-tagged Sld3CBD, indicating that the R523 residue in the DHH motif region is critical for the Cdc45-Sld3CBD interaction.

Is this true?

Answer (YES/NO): NO